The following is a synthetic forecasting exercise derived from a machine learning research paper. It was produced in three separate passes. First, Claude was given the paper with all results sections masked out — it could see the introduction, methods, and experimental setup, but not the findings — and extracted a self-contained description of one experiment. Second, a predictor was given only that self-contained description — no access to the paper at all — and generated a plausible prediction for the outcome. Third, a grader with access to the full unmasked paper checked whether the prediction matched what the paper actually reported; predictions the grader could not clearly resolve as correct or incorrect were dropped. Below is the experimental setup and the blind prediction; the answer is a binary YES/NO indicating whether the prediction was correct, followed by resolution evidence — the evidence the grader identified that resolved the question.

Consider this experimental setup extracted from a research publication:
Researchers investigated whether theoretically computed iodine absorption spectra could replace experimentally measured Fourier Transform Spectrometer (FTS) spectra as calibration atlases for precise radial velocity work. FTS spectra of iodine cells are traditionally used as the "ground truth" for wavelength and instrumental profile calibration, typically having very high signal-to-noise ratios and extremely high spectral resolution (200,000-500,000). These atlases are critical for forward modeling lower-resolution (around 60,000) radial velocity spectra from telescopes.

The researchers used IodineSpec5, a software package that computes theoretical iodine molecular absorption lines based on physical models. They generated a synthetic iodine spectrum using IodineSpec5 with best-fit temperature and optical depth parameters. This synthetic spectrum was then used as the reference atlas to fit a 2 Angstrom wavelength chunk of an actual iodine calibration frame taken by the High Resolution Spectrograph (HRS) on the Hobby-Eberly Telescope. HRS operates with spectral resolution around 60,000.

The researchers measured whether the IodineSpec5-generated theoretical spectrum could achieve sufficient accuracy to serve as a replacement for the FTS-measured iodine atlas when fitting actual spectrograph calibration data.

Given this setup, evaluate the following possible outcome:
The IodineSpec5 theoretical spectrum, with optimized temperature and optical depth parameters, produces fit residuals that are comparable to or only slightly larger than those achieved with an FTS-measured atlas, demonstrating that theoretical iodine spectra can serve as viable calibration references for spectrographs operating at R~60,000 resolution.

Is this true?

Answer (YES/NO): NO